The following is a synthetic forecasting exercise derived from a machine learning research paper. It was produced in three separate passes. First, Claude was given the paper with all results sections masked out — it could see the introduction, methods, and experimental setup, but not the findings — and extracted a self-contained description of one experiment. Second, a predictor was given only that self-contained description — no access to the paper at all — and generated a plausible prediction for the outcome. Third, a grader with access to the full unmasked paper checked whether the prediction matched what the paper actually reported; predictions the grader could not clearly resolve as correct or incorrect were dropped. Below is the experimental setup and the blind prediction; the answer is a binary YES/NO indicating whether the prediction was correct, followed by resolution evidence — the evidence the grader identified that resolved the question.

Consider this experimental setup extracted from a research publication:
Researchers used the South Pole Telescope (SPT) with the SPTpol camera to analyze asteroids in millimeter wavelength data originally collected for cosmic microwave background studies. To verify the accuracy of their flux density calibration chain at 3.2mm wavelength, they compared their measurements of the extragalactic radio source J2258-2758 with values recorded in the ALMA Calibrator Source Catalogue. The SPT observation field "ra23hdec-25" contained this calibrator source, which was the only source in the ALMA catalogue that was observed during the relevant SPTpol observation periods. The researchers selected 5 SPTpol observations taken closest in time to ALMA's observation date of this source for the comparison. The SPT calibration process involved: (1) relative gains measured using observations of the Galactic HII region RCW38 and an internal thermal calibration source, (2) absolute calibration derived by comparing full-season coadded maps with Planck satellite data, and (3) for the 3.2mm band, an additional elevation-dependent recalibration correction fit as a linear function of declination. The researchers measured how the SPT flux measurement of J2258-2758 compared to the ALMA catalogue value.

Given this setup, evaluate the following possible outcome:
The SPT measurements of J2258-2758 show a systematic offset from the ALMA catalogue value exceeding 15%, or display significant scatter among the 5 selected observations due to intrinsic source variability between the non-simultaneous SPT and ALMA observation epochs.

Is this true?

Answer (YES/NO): NO